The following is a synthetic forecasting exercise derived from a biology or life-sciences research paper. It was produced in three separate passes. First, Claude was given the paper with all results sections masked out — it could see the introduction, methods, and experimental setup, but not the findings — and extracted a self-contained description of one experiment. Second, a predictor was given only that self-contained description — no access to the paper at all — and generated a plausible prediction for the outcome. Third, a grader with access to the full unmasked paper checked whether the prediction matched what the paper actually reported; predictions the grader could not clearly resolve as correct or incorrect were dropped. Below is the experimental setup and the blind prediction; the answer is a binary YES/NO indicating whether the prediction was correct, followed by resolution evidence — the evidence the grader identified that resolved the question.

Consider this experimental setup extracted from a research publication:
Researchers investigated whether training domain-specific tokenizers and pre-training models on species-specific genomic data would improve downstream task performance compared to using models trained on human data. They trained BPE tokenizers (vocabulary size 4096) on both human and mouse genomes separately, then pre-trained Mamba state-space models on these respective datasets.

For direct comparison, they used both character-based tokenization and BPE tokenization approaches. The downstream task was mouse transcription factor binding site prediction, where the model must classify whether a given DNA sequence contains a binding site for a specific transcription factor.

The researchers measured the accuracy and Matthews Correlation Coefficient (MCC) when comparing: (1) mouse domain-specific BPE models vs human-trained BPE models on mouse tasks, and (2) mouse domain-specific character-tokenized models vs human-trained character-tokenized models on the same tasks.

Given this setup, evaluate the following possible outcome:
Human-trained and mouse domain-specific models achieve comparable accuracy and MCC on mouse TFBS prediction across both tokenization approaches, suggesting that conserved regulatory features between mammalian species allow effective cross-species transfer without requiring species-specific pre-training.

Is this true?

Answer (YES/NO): NO